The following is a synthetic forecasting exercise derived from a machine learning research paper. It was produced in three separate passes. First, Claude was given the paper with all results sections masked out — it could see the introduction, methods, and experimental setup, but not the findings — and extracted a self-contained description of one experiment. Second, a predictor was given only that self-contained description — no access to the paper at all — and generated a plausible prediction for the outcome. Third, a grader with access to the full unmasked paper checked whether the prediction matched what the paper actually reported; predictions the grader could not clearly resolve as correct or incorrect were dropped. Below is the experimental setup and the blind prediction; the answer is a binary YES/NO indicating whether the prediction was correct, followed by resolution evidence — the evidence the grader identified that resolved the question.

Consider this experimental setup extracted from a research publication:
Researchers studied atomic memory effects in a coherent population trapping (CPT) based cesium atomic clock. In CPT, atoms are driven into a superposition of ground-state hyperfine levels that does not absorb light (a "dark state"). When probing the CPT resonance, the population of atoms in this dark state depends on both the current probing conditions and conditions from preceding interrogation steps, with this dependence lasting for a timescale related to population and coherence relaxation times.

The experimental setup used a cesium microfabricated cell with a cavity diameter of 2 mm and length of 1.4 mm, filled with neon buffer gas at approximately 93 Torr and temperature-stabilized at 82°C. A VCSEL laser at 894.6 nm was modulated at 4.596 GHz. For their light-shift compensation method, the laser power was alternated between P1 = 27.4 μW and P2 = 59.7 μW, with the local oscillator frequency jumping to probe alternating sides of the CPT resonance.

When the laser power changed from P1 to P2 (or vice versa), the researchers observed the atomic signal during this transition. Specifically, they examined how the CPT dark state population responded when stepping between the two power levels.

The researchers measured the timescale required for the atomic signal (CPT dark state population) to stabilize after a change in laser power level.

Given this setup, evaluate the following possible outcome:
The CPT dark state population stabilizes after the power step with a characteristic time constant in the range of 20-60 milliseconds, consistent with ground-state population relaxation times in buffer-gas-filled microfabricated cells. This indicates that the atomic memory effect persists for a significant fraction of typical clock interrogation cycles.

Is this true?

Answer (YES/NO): NO